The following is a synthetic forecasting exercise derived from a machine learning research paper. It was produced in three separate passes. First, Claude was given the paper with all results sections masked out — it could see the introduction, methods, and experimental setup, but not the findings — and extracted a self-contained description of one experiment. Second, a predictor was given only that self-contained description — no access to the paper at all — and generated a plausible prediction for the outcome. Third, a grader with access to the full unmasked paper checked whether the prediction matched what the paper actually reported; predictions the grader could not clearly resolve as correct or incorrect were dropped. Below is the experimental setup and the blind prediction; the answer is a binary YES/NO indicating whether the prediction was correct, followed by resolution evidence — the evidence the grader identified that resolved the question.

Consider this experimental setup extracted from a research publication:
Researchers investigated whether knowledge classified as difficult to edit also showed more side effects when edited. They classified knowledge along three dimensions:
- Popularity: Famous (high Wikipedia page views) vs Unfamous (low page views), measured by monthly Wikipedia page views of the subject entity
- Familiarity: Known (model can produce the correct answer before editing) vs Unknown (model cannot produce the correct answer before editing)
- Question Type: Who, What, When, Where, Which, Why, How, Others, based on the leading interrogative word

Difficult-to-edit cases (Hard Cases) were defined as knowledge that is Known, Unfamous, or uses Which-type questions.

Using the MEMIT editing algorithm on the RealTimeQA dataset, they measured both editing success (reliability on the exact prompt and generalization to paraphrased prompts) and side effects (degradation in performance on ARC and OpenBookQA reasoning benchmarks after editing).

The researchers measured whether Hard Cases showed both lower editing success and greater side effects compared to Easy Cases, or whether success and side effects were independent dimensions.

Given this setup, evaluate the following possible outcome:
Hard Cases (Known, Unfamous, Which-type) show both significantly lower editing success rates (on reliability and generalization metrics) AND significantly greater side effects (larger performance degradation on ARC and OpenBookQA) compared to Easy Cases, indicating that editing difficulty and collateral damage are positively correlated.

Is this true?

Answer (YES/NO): YES